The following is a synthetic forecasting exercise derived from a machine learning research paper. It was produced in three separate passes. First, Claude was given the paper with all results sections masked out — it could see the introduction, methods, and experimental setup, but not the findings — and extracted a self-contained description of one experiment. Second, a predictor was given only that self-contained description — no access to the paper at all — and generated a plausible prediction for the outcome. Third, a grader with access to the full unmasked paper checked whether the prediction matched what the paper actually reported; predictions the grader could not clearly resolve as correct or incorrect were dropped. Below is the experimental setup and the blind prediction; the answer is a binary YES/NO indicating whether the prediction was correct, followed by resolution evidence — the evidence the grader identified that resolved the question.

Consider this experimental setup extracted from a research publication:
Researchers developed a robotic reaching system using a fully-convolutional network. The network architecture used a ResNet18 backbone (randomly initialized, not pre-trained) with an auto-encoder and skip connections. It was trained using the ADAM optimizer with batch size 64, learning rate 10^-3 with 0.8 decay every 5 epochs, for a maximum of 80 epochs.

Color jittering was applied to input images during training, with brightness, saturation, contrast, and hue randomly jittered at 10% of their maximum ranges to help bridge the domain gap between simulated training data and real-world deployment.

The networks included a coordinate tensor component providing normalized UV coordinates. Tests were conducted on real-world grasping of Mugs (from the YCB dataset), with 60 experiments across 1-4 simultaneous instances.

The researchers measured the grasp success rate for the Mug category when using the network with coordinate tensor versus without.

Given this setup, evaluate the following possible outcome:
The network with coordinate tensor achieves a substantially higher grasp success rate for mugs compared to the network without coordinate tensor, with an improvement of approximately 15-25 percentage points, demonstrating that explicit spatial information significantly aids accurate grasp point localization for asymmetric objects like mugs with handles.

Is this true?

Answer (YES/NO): NO